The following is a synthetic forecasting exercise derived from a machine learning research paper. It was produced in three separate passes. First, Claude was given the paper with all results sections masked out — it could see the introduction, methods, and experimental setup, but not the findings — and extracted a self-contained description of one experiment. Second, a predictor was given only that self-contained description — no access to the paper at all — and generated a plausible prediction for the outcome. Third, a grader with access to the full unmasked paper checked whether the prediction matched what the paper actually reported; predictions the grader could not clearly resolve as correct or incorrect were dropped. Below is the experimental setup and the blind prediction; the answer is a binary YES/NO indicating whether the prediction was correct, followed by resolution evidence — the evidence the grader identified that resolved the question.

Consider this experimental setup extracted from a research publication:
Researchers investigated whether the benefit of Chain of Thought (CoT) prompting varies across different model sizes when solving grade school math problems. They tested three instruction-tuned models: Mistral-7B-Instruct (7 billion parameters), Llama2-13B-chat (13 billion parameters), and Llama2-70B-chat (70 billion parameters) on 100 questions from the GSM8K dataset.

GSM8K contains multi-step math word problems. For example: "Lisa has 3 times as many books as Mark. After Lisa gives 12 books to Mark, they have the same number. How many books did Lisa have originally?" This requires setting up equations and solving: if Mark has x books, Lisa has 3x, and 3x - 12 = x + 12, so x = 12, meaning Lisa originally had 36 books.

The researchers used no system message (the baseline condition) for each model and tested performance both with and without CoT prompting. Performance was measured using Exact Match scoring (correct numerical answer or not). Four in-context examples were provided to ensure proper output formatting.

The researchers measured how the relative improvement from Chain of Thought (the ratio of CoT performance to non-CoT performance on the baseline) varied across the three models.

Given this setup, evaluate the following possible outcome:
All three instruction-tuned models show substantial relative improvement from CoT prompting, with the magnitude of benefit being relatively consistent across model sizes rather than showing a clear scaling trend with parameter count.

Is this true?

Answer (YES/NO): NO